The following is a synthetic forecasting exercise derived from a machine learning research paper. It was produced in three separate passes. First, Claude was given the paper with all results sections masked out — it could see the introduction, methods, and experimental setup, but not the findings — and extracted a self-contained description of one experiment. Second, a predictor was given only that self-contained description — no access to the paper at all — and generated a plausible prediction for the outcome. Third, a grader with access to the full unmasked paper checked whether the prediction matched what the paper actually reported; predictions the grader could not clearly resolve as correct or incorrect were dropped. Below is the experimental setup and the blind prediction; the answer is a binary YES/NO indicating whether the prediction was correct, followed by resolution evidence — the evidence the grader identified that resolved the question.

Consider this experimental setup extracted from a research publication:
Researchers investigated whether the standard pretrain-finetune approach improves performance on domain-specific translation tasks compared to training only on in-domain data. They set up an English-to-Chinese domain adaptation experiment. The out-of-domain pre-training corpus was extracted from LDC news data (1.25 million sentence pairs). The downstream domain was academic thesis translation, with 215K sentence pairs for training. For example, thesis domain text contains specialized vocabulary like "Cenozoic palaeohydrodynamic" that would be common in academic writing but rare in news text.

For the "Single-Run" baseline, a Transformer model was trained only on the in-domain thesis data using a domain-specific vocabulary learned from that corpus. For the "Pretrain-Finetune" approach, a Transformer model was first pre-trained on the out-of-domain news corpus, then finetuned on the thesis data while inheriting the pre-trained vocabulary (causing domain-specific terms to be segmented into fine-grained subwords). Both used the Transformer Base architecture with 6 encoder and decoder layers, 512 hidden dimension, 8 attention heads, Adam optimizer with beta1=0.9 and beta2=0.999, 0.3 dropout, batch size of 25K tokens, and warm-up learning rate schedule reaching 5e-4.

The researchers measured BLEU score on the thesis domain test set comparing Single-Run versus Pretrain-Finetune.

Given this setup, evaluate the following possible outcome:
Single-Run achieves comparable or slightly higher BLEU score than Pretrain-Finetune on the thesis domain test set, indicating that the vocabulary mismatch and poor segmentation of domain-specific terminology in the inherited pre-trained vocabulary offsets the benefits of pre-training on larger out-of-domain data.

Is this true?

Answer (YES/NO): NO